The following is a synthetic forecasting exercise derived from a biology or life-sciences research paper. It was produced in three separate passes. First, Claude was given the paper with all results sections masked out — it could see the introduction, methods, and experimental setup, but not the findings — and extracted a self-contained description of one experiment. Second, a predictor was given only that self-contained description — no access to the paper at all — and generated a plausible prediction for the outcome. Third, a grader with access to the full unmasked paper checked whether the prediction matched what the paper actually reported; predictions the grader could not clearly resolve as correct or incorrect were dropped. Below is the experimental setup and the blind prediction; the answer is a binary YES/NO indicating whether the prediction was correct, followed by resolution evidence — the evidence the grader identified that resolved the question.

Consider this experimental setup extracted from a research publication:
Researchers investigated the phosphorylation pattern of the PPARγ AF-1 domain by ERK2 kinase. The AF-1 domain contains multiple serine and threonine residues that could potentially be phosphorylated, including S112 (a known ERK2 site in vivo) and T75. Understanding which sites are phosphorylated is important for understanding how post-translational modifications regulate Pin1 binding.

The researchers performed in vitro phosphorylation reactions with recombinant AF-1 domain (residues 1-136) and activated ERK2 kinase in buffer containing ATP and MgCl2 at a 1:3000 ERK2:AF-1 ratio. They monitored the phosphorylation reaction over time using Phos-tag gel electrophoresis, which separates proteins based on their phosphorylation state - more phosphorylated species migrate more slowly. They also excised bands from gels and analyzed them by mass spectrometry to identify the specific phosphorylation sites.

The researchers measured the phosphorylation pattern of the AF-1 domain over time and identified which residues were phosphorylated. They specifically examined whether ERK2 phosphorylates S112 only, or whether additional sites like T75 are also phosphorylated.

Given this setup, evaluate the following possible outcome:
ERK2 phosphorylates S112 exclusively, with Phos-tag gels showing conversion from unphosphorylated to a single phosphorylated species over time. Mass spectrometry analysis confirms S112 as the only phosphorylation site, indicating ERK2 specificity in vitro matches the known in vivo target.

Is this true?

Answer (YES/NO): NO